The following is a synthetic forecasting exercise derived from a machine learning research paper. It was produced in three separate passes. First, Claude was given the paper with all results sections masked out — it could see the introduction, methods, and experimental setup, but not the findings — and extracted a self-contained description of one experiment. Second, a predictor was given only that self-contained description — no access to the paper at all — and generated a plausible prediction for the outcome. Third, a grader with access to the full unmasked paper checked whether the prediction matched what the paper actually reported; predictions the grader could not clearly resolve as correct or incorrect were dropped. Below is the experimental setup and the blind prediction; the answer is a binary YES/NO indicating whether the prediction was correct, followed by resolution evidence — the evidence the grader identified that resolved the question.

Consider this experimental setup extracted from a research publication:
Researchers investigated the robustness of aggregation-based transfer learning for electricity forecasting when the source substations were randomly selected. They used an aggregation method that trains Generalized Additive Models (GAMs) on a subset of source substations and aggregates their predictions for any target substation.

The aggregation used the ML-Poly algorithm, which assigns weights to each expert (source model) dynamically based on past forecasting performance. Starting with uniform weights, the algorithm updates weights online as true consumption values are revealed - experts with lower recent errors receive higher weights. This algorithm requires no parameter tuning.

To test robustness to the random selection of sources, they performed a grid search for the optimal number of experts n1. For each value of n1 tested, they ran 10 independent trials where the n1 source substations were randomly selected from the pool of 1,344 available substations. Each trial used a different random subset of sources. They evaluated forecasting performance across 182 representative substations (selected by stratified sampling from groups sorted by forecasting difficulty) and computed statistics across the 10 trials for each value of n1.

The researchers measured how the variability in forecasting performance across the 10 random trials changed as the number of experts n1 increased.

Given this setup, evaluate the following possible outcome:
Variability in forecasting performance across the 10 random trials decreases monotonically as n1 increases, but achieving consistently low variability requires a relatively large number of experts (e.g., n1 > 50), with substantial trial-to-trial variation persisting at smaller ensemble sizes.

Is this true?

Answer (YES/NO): NO